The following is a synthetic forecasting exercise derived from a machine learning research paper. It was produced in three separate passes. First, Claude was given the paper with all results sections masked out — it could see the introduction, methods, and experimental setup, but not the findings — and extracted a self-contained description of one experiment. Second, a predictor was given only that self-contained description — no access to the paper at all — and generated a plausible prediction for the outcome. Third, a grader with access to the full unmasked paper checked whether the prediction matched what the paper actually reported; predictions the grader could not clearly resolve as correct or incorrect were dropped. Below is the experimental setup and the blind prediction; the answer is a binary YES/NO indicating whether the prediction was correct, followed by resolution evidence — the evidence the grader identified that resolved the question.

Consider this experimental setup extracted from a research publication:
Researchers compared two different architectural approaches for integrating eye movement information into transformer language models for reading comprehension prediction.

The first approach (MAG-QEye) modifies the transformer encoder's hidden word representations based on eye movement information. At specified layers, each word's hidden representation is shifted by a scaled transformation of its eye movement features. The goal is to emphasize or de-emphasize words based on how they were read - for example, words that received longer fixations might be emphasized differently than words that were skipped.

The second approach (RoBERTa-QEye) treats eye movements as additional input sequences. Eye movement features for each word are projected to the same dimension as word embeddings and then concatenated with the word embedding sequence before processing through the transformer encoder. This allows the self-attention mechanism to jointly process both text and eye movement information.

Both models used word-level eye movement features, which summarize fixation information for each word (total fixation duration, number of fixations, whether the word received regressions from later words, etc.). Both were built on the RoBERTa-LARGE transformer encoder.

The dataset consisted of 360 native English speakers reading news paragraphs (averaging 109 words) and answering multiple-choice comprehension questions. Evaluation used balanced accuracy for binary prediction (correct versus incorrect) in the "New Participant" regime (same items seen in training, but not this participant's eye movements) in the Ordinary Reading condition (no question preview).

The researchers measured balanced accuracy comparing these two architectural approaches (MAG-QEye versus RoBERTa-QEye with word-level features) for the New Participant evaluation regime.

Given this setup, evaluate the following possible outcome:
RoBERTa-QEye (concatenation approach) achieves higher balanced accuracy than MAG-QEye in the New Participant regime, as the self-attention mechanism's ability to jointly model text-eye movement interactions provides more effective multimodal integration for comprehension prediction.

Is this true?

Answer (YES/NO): NO